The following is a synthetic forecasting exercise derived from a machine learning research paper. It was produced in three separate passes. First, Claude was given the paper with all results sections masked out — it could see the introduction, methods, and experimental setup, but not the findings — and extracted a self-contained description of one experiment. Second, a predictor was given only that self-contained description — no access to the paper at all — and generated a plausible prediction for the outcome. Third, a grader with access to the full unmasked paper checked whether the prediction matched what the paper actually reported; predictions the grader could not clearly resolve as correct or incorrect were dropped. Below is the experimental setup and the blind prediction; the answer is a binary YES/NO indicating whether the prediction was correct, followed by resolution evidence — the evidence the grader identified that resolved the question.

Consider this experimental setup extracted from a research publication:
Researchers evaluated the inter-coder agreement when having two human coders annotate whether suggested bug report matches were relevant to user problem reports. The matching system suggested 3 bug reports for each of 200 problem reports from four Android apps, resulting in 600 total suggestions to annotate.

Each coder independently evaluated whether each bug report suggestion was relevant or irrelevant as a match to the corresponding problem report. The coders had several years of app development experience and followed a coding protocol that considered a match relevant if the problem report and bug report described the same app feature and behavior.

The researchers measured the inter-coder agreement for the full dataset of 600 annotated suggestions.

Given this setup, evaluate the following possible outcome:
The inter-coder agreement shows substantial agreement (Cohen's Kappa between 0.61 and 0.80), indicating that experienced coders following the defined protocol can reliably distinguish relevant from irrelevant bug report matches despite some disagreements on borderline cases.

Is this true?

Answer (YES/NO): NO